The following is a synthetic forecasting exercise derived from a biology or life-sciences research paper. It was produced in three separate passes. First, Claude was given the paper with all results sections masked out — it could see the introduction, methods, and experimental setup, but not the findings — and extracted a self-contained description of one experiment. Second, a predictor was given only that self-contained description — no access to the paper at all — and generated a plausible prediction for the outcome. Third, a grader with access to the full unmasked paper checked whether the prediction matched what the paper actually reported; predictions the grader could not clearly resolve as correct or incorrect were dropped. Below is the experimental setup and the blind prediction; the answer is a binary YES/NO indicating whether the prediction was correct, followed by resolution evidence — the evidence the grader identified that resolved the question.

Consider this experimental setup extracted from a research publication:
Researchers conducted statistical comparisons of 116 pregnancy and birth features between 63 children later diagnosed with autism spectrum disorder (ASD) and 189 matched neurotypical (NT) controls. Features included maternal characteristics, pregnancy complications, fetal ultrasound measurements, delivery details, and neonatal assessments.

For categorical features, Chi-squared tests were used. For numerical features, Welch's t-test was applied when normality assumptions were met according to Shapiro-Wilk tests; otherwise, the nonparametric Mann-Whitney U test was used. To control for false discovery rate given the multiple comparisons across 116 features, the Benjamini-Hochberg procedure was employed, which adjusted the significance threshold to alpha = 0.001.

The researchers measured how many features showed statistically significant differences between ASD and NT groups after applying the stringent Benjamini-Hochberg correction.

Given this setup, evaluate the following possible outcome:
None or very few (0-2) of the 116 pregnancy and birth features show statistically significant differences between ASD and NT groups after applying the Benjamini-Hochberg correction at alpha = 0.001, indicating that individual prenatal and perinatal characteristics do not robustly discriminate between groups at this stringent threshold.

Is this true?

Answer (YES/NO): NO